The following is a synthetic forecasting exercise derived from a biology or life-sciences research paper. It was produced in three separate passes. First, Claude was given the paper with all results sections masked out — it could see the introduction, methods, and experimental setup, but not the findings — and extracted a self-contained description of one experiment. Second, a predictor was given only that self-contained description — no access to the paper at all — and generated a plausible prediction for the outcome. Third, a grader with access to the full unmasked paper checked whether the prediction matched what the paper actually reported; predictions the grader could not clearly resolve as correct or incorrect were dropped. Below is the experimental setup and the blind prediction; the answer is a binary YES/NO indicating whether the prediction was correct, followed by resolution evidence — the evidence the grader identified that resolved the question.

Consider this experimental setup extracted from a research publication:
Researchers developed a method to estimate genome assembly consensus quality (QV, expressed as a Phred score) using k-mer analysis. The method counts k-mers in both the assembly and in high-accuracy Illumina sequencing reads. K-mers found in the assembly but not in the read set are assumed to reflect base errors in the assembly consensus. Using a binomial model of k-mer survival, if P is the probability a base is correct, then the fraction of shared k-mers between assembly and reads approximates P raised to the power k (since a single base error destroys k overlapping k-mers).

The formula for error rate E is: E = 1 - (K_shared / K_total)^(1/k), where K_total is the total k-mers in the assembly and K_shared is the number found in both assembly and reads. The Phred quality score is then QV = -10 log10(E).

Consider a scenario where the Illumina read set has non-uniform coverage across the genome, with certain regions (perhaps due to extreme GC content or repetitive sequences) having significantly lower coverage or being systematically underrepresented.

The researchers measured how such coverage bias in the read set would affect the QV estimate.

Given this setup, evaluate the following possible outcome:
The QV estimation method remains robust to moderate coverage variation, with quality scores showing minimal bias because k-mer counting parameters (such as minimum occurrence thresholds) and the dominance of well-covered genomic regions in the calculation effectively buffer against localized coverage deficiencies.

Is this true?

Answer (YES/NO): NO